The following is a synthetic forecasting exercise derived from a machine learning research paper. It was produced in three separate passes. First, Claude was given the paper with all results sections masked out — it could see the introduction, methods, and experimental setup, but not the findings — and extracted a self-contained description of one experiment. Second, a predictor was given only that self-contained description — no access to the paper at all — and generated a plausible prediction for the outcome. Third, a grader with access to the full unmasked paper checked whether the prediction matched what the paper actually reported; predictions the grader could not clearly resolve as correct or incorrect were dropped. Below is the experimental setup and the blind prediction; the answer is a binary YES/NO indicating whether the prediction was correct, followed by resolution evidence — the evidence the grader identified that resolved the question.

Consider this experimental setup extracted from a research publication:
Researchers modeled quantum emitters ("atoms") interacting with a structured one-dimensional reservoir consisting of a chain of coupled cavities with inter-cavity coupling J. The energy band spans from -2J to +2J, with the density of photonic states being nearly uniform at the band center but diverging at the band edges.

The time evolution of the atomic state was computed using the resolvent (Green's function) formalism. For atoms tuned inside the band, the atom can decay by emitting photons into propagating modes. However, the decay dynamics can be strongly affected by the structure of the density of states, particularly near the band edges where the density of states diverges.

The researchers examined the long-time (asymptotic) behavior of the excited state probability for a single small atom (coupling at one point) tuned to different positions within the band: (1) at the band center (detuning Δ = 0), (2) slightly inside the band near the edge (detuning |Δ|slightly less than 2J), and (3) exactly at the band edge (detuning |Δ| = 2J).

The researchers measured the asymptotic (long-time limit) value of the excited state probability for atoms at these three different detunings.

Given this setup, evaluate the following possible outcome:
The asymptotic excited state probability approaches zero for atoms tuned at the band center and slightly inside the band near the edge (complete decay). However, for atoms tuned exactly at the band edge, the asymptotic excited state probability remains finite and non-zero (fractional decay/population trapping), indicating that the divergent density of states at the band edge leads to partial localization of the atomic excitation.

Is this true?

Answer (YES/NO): YES